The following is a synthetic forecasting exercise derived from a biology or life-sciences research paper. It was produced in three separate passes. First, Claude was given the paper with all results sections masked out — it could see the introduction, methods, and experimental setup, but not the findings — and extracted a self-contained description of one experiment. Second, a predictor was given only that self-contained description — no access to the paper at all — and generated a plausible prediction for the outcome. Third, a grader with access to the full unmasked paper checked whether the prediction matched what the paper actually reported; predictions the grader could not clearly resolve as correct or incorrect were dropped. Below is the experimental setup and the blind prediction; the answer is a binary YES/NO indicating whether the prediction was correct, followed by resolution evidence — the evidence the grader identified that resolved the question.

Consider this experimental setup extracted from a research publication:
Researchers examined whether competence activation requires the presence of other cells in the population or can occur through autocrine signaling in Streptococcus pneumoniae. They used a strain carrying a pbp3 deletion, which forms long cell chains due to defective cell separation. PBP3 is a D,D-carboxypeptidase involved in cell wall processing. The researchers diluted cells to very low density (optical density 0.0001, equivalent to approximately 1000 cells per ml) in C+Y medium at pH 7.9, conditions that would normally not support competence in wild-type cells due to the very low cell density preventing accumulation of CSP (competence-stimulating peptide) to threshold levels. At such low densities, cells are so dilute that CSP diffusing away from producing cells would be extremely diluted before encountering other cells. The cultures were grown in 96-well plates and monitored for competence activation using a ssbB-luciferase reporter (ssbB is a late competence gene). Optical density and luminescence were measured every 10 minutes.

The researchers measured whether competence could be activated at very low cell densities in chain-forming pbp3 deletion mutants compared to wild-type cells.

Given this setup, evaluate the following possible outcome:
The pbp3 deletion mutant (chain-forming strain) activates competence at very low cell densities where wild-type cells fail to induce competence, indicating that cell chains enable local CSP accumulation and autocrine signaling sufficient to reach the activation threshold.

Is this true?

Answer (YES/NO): YES